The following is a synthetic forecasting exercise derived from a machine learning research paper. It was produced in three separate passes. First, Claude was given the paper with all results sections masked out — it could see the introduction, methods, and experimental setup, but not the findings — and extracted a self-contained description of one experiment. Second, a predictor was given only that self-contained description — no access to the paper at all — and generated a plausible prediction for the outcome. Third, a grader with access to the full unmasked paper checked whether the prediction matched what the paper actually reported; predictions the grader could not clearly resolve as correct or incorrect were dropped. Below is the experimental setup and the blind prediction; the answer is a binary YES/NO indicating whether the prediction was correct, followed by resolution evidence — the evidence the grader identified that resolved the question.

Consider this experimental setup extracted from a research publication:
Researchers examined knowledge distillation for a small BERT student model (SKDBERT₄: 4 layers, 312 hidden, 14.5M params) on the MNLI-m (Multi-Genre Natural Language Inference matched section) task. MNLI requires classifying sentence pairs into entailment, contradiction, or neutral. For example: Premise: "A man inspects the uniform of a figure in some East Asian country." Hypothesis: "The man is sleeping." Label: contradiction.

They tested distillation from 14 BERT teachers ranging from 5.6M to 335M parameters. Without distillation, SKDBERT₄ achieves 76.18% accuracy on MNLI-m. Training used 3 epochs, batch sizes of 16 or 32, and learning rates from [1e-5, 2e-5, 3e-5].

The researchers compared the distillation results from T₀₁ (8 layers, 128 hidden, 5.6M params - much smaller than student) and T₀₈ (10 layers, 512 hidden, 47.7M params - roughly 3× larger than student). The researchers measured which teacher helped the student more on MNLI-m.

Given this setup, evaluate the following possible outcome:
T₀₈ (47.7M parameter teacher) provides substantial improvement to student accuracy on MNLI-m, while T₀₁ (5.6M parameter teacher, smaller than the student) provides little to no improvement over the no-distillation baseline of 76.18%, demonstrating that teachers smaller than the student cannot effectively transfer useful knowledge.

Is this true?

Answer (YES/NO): NO